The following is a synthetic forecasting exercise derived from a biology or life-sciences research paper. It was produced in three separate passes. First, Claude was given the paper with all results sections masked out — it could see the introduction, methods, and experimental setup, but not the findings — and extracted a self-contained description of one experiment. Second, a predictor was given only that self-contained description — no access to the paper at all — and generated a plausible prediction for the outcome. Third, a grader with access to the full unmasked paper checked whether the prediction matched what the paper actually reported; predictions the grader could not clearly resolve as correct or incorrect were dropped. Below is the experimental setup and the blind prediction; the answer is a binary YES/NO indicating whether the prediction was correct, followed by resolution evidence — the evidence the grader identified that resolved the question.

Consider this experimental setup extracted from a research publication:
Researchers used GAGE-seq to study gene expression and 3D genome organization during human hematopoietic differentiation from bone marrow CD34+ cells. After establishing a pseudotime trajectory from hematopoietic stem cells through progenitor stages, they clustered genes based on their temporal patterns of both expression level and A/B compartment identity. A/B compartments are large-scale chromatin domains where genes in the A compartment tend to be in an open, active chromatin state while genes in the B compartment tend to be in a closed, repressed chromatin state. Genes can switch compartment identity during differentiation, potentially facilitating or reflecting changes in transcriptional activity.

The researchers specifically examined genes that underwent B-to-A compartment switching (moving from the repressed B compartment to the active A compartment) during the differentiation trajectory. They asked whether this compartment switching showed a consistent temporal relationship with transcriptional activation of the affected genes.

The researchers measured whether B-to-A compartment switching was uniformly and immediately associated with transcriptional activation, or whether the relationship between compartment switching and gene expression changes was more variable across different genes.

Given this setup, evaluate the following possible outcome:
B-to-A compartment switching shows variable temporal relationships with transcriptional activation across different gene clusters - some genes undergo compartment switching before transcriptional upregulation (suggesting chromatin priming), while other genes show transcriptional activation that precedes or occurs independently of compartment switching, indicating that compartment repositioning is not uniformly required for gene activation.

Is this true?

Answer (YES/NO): NO